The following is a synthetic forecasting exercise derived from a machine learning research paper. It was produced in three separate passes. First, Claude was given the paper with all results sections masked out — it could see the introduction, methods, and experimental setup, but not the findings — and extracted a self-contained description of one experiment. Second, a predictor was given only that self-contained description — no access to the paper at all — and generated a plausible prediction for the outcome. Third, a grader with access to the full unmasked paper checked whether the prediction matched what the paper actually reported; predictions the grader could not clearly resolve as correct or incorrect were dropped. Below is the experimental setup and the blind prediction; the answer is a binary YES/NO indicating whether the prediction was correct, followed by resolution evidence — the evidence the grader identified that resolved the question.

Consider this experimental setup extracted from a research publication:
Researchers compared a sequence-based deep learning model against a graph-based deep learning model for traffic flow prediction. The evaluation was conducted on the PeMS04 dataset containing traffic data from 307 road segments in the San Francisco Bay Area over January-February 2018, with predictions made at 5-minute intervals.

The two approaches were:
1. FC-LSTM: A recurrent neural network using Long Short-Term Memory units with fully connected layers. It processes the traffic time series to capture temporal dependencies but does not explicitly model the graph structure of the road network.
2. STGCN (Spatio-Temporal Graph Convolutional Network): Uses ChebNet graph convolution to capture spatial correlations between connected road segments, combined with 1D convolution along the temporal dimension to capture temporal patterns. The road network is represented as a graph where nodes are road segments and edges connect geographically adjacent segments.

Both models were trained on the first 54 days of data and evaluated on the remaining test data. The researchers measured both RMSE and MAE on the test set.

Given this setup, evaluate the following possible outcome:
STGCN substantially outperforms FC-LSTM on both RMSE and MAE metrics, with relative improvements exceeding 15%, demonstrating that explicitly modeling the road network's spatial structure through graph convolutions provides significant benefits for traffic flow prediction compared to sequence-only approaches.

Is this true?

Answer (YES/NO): NO